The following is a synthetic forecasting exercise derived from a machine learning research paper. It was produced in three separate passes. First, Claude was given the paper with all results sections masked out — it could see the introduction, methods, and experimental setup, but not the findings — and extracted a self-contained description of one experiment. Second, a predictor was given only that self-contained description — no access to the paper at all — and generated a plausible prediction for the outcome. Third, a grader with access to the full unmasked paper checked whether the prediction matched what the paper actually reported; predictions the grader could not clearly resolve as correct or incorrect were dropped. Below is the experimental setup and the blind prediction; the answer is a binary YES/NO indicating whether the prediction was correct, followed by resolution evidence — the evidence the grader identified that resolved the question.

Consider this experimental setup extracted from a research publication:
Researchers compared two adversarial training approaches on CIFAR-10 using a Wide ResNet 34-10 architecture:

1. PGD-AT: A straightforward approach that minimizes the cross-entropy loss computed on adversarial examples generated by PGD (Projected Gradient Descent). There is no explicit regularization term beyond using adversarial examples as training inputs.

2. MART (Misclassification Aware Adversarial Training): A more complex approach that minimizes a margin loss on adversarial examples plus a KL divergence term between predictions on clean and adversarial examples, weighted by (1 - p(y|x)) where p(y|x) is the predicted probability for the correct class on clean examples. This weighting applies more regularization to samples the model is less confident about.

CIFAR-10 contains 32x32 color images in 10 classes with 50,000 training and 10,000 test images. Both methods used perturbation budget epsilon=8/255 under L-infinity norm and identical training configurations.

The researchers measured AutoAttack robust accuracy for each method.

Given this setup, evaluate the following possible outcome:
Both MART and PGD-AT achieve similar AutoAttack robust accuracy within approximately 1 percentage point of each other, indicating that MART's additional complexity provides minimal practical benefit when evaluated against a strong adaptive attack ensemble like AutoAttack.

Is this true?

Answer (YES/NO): NO